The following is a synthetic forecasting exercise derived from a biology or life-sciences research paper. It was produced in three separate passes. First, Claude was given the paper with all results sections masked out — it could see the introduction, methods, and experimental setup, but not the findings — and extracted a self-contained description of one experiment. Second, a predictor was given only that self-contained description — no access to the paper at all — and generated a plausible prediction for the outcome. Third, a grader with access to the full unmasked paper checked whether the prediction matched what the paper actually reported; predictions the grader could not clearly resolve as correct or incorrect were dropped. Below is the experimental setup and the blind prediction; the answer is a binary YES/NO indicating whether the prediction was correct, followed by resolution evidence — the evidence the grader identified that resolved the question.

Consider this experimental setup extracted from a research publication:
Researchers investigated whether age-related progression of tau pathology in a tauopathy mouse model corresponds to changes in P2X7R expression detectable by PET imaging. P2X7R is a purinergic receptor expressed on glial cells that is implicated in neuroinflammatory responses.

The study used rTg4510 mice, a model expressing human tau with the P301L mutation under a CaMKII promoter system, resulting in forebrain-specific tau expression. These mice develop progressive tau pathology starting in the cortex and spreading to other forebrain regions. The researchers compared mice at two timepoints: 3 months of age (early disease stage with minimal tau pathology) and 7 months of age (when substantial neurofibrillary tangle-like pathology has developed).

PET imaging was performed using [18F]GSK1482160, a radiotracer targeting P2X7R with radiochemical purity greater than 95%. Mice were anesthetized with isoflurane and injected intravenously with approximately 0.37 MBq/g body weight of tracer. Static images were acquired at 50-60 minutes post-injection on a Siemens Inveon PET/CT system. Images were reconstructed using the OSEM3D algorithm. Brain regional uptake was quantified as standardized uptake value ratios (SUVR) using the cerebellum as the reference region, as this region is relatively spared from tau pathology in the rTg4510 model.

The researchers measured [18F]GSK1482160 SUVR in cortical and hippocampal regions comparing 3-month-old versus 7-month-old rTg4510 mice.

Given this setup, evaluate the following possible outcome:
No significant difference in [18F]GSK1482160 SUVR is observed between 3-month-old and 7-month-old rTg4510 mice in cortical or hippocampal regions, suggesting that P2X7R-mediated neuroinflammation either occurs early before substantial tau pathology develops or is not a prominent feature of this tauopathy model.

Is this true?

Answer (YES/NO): NO